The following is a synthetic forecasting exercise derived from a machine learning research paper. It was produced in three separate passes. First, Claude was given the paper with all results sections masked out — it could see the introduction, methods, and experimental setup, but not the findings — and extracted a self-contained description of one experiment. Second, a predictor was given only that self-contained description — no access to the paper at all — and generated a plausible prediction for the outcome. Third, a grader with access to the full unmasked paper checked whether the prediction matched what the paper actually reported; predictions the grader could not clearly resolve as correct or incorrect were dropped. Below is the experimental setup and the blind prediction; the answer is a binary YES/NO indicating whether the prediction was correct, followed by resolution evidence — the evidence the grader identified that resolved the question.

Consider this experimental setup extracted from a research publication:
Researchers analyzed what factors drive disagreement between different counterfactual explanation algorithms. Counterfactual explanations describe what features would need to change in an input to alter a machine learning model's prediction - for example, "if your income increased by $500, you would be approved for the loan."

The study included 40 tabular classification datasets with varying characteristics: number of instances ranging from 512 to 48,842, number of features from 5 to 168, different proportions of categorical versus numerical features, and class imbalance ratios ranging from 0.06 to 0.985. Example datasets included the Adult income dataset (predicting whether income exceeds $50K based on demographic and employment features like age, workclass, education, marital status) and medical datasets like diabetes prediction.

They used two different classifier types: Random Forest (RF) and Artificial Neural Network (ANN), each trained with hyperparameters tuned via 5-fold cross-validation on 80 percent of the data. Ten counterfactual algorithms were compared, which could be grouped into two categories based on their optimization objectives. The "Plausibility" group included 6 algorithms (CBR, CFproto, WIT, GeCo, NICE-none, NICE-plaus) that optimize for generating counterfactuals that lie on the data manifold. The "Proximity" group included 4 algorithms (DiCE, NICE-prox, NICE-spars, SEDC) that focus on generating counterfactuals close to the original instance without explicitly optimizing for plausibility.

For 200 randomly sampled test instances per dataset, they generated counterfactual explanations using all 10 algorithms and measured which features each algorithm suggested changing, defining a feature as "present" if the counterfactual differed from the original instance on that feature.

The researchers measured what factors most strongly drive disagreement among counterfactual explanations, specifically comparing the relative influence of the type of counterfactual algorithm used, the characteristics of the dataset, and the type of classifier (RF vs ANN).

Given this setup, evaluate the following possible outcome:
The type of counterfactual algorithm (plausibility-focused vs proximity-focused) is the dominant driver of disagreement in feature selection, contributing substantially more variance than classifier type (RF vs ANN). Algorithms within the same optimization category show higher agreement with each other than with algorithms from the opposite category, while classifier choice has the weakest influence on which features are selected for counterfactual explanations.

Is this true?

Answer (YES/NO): NO